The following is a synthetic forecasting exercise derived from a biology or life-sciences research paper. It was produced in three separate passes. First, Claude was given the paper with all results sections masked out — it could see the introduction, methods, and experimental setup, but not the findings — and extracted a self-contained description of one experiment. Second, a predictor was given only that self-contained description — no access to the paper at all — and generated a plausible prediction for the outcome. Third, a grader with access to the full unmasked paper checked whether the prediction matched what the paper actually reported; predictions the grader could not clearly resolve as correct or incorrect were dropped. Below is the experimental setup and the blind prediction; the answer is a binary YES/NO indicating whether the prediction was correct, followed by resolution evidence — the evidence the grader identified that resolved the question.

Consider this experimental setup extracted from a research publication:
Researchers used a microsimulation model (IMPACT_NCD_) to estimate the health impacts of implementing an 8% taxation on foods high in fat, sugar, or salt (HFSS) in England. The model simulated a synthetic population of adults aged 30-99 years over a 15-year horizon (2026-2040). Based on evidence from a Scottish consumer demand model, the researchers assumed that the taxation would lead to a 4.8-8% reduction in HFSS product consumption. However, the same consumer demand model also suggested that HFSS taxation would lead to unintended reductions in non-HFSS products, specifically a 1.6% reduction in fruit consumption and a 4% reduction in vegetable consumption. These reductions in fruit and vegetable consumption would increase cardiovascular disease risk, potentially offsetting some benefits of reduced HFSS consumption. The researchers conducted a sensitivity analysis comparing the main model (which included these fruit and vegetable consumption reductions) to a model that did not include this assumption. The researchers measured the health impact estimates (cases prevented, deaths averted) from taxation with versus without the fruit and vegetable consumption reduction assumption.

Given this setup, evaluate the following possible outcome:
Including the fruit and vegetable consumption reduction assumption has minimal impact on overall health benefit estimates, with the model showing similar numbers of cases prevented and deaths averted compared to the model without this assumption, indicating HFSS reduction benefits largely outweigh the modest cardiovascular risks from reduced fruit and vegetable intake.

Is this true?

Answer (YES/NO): YES